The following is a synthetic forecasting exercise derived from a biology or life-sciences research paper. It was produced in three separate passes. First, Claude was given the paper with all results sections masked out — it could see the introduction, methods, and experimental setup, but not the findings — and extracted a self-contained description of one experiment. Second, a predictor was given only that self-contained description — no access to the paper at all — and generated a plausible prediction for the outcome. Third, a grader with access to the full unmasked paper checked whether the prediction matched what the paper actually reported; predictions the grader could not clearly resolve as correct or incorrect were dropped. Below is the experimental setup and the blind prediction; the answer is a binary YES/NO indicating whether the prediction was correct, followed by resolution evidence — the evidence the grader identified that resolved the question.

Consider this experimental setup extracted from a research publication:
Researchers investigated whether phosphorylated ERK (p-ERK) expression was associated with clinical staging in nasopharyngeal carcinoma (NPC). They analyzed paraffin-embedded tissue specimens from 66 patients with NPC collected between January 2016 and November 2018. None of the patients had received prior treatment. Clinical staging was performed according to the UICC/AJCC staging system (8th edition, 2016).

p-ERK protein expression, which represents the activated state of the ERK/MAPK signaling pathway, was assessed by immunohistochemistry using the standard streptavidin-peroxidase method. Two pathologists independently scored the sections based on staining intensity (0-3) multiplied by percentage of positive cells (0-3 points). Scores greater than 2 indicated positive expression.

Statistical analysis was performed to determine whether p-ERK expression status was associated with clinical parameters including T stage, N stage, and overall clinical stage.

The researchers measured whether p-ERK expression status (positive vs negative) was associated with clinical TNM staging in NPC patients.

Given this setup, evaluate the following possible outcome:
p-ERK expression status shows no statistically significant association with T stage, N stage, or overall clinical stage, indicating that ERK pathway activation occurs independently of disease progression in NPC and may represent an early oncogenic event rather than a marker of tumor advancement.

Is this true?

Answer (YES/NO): NO